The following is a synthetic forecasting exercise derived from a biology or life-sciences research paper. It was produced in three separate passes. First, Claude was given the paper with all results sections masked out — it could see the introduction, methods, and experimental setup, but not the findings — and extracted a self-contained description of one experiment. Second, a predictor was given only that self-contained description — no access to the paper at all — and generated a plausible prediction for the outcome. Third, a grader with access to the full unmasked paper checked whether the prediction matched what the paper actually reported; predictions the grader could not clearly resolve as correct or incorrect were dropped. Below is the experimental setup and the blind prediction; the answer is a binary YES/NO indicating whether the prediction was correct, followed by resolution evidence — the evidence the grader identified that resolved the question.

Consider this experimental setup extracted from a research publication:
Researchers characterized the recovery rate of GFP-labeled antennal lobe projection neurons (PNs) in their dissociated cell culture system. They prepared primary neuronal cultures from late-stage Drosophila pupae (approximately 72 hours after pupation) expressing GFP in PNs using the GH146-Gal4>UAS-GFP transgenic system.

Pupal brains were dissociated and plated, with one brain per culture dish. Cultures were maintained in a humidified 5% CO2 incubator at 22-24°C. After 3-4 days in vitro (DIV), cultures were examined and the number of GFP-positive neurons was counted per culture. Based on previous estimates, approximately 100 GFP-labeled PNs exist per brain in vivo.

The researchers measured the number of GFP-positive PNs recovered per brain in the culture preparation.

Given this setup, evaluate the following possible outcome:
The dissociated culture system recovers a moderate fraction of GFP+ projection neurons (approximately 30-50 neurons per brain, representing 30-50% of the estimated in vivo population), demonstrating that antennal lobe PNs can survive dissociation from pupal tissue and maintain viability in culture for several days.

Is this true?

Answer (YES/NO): NO